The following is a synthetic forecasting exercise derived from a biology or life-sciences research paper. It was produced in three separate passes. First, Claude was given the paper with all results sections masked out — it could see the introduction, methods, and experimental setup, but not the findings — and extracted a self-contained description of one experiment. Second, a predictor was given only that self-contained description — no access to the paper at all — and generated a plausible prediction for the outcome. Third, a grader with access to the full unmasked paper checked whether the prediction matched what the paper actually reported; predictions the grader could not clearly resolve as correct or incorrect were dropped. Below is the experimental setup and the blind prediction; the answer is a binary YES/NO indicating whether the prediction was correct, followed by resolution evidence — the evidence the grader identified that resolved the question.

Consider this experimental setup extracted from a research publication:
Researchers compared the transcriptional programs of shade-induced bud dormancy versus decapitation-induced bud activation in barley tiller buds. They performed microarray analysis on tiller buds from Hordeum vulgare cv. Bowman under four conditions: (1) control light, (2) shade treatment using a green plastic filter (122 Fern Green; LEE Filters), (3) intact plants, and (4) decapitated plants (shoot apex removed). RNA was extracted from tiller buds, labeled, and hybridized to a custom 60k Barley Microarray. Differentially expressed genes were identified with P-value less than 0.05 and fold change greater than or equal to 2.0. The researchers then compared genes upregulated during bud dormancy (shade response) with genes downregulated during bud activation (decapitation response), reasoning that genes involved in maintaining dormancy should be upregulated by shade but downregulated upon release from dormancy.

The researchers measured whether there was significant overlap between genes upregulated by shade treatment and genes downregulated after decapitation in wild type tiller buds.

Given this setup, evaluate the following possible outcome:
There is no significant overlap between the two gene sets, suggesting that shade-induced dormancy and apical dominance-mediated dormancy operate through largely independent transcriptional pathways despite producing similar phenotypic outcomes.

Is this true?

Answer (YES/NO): NO